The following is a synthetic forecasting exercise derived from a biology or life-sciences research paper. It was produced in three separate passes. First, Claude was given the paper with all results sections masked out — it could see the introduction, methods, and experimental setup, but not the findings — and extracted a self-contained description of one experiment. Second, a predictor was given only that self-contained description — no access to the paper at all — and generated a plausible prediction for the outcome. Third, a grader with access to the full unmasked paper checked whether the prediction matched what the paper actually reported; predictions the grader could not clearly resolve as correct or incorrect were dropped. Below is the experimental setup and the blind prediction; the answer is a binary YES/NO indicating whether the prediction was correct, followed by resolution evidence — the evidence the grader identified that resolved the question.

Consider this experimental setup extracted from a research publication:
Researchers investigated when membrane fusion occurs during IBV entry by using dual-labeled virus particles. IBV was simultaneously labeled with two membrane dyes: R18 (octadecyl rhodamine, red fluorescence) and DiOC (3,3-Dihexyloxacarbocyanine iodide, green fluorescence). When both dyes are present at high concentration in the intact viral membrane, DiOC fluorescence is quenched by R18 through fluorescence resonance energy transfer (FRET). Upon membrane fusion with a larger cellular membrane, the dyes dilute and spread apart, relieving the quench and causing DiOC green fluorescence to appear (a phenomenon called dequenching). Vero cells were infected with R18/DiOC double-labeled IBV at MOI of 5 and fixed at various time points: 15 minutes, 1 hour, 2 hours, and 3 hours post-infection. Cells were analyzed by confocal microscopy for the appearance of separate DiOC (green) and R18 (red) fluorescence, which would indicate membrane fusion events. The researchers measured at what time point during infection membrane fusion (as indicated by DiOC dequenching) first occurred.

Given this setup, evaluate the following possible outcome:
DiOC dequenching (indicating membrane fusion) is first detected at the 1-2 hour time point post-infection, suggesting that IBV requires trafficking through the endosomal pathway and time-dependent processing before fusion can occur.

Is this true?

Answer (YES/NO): NO